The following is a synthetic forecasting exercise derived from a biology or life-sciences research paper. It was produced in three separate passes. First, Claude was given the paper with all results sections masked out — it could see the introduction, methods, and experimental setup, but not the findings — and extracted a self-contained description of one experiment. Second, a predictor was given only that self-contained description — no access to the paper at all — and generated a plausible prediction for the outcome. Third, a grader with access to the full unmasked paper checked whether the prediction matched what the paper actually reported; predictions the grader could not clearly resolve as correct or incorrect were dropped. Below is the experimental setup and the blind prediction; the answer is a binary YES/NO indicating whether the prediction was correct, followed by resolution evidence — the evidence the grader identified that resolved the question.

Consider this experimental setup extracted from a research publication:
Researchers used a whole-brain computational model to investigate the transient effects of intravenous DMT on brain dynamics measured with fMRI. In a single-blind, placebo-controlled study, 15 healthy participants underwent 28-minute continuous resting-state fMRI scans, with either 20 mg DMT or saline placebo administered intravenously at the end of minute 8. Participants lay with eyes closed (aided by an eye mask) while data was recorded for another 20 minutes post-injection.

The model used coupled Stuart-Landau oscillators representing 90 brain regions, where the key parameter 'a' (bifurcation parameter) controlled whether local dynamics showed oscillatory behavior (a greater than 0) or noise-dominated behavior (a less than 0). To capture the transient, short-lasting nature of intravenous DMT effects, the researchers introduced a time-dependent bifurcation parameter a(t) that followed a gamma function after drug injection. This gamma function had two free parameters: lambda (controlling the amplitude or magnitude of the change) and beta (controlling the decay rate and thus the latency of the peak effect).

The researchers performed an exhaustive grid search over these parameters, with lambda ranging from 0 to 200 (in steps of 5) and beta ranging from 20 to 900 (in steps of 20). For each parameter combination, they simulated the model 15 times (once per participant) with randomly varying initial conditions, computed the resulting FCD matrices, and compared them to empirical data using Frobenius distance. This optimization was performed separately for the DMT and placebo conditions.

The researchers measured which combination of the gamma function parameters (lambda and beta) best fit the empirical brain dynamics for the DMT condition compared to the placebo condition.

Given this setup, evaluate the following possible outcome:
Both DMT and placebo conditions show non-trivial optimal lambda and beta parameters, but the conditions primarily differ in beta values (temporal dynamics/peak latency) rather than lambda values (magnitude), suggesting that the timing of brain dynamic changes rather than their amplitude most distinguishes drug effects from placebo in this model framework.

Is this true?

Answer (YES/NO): NO